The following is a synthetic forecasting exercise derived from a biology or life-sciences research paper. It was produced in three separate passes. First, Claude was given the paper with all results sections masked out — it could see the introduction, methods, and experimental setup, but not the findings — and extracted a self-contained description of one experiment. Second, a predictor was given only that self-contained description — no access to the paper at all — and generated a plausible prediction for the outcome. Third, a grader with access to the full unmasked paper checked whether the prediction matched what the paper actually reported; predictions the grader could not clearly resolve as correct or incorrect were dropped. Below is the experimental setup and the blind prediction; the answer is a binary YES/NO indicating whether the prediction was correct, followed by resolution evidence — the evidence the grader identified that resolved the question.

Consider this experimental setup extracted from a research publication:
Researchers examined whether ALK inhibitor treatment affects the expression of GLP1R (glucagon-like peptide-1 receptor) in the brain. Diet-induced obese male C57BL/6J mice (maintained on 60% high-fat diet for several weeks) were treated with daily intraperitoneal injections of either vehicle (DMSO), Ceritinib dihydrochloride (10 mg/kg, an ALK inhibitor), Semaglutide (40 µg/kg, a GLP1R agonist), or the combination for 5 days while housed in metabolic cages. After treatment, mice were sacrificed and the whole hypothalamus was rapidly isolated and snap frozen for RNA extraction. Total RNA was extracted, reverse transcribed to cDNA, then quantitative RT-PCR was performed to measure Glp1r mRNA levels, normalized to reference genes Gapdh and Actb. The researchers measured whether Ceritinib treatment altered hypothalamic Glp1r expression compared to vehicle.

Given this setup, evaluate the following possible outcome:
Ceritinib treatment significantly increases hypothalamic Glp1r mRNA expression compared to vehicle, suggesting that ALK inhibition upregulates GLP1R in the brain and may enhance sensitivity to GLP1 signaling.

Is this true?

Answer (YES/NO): YES